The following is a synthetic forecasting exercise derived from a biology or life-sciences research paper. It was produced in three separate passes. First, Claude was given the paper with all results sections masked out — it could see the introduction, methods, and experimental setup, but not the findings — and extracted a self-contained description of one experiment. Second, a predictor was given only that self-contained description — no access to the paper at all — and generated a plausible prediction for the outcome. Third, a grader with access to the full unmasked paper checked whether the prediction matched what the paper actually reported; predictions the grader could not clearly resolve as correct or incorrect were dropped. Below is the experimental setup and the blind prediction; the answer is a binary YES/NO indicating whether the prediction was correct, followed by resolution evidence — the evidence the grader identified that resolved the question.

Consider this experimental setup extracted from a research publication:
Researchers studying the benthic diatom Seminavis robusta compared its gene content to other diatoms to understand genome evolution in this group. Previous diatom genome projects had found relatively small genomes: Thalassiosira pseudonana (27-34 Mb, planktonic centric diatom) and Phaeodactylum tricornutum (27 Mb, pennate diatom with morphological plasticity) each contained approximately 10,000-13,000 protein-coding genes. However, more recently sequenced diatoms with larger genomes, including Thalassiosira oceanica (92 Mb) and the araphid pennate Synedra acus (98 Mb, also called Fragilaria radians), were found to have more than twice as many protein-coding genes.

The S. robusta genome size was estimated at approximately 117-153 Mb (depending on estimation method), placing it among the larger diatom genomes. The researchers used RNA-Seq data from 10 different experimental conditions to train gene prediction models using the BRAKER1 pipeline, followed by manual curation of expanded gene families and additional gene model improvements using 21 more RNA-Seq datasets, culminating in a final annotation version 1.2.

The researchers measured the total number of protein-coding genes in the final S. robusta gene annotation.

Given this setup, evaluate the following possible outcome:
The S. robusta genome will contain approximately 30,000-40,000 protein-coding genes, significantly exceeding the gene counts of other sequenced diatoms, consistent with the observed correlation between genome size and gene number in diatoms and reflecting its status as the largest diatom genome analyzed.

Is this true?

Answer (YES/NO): YES